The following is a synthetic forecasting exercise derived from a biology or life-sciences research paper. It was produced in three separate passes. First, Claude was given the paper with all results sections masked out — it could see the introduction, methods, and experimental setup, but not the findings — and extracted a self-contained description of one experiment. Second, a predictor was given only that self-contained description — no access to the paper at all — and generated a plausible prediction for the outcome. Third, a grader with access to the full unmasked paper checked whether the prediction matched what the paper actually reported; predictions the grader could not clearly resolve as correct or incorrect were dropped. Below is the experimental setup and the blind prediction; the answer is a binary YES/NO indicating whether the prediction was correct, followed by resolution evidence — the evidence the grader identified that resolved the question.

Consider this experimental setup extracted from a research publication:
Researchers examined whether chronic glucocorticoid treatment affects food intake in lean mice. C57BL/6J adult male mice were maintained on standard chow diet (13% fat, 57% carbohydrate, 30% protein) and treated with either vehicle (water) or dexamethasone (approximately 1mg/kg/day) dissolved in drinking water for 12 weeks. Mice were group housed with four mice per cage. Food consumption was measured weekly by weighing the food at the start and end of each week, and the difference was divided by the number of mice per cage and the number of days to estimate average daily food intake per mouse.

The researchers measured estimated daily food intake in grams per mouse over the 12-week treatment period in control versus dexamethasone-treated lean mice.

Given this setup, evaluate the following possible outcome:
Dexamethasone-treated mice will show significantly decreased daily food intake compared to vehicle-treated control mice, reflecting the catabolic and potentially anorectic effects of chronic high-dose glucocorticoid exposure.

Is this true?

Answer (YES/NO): YES